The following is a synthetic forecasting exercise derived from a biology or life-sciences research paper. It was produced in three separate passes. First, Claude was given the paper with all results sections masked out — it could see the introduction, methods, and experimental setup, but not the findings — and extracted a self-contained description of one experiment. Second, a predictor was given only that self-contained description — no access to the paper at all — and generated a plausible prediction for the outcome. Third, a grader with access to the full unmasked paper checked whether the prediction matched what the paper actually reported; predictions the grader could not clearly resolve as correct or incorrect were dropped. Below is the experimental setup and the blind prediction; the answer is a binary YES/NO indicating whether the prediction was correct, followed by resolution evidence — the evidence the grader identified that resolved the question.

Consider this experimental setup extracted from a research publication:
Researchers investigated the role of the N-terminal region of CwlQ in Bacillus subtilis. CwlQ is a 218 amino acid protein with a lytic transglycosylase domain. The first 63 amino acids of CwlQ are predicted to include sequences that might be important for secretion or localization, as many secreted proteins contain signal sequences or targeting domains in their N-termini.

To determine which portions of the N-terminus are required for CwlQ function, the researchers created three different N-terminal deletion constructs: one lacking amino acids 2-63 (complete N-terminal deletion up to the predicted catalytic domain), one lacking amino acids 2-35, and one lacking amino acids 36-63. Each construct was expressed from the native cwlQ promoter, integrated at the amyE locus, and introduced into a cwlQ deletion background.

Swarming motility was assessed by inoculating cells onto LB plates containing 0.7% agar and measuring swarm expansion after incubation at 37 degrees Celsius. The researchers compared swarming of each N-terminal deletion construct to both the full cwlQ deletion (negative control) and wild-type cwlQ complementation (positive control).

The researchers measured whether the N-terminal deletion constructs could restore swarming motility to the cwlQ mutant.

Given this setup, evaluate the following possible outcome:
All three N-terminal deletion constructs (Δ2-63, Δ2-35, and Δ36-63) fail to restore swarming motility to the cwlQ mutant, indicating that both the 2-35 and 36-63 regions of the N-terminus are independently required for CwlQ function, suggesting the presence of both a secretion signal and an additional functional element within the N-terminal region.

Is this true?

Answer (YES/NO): NO